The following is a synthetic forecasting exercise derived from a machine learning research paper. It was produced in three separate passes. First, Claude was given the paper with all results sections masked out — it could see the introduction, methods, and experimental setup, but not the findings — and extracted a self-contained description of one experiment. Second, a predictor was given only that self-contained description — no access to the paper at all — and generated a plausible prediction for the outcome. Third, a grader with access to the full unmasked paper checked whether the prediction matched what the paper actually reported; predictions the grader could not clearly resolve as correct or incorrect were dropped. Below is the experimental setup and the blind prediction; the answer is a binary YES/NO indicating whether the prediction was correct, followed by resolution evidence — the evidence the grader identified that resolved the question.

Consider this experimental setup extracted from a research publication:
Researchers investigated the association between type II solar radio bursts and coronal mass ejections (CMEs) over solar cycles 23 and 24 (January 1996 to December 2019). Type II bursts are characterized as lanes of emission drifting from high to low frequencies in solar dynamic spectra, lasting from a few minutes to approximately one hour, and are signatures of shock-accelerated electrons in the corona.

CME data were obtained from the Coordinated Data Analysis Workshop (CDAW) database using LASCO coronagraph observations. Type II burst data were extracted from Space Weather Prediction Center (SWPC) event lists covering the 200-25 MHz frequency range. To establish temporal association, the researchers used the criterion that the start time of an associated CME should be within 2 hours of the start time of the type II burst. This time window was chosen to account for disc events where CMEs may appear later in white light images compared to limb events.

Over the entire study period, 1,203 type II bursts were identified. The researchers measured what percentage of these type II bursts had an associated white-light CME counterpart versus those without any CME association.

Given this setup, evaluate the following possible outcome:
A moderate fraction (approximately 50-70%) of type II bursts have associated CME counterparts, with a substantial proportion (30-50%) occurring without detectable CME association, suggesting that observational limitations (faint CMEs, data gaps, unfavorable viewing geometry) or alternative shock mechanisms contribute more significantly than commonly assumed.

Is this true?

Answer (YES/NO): NO